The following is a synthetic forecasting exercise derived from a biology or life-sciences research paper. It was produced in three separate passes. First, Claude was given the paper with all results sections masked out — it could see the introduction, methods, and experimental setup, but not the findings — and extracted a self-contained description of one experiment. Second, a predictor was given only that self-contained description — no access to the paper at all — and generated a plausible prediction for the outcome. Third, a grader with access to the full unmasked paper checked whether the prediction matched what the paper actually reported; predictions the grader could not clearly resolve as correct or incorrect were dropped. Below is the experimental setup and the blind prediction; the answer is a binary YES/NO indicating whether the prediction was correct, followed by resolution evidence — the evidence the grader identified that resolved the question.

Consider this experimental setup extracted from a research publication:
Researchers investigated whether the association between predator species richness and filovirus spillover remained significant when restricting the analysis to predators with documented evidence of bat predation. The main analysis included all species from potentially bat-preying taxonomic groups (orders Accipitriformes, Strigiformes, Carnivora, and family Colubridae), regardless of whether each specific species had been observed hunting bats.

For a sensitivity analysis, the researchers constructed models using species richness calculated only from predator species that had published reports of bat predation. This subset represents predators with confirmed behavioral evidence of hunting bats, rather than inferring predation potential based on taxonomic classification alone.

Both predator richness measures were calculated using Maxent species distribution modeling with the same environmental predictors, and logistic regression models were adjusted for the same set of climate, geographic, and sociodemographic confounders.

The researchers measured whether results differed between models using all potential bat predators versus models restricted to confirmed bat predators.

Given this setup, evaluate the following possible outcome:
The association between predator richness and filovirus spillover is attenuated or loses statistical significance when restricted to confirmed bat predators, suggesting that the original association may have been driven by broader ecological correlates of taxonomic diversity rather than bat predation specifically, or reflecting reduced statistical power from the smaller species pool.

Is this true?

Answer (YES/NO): YES